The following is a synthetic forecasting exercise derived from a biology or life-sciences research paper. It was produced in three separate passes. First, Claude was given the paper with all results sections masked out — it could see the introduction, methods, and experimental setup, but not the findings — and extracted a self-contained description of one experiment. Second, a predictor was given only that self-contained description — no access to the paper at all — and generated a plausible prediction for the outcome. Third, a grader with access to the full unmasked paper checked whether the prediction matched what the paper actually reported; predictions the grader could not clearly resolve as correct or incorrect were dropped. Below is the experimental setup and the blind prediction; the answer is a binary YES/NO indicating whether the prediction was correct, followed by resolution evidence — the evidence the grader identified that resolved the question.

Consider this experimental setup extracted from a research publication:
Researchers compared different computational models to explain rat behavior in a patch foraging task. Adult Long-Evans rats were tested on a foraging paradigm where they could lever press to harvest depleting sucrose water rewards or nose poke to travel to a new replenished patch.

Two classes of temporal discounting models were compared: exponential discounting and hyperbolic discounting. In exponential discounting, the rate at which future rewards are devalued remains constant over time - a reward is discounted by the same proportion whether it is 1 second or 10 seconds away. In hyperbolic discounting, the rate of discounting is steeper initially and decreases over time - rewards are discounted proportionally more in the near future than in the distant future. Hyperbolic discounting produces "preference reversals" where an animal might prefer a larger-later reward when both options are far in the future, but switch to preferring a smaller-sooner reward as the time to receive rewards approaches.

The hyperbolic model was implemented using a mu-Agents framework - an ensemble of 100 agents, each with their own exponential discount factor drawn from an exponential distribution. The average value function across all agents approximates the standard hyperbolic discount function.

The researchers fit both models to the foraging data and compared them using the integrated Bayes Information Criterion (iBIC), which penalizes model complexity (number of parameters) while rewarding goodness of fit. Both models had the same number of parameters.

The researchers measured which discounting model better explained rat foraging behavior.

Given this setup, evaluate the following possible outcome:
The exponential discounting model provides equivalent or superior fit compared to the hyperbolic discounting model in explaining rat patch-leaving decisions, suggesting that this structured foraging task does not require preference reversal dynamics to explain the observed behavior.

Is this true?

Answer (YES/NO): NO